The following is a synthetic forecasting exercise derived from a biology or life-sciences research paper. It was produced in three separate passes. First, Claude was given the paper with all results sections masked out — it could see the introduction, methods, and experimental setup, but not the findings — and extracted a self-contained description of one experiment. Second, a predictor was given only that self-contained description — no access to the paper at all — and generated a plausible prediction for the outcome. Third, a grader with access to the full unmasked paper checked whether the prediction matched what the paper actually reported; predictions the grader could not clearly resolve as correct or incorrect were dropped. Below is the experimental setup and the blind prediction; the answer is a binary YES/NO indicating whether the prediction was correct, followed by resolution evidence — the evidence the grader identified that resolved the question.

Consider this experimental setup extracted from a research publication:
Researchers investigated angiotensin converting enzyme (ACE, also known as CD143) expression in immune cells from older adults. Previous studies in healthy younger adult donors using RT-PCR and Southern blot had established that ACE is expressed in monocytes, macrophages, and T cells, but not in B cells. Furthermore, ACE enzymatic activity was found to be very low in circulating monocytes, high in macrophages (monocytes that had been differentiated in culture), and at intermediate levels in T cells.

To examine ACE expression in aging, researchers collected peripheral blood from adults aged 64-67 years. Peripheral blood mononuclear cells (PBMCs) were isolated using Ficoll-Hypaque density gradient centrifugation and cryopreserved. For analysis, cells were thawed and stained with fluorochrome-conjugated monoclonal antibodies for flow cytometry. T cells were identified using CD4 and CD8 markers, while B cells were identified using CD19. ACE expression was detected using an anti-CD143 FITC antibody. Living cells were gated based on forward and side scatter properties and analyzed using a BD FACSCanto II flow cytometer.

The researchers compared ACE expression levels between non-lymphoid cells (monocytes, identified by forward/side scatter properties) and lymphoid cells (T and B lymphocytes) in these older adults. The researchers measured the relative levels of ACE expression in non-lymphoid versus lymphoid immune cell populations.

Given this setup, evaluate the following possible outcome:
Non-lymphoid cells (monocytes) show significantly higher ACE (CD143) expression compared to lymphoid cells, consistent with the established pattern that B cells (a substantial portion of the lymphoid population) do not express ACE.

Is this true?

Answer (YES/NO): NO